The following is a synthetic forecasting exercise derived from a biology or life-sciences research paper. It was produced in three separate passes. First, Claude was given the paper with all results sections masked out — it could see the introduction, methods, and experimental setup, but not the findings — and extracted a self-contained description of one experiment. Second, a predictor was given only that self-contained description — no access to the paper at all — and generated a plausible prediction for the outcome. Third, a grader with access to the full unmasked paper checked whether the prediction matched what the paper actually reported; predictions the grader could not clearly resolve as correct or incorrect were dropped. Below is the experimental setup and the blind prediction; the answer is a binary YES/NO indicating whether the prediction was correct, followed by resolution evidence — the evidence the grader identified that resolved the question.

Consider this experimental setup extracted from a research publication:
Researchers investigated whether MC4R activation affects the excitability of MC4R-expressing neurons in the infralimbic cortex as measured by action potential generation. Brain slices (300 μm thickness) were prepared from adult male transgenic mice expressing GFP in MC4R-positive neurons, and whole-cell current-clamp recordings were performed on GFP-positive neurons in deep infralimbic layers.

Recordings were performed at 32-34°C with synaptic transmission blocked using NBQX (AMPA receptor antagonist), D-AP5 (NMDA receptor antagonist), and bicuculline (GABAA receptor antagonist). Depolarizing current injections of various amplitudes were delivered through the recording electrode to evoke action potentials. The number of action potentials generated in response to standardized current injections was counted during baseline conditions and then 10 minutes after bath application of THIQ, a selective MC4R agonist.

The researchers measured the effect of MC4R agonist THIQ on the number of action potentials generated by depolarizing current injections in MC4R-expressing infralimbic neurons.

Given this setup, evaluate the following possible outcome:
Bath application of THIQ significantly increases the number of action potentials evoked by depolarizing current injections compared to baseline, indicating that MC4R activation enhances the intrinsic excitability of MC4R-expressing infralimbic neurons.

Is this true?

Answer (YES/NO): YES